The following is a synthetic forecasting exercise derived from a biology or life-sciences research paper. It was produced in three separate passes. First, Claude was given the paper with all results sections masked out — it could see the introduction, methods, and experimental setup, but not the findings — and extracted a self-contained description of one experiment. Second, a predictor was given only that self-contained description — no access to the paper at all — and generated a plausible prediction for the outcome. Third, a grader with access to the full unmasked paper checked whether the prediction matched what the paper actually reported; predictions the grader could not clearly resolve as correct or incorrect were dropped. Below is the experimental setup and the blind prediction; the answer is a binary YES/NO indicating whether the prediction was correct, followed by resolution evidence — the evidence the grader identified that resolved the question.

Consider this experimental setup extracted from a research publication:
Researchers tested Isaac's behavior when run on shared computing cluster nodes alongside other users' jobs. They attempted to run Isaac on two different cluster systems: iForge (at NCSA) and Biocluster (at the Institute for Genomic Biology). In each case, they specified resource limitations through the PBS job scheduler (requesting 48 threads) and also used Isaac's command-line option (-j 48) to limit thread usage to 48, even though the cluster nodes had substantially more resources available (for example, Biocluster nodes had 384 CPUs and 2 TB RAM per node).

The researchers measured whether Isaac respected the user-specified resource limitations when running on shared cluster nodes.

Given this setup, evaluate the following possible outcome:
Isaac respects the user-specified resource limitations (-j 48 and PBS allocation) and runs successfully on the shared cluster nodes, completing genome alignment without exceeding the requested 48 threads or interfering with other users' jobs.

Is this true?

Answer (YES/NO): NO